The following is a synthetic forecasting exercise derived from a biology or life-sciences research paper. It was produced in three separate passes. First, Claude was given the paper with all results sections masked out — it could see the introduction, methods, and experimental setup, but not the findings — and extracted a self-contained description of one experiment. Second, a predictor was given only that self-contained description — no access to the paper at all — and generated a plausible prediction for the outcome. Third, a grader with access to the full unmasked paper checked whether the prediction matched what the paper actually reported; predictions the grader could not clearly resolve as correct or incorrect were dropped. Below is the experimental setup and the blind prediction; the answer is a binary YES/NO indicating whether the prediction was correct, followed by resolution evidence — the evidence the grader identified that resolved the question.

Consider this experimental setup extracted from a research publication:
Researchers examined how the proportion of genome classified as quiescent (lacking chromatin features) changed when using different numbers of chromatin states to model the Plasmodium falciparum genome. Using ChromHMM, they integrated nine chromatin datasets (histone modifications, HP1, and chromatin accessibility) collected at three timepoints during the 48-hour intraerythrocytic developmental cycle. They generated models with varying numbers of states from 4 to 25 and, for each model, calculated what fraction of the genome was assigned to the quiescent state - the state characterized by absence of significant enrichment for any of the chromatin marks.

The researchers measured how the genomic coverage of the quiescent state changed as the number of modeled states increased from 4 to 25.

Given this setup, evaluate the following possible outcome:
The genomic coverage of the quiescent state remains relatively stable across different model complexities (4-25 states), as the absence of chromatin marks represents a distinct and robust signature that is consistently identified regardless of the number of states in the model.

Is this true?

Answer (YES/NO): NO